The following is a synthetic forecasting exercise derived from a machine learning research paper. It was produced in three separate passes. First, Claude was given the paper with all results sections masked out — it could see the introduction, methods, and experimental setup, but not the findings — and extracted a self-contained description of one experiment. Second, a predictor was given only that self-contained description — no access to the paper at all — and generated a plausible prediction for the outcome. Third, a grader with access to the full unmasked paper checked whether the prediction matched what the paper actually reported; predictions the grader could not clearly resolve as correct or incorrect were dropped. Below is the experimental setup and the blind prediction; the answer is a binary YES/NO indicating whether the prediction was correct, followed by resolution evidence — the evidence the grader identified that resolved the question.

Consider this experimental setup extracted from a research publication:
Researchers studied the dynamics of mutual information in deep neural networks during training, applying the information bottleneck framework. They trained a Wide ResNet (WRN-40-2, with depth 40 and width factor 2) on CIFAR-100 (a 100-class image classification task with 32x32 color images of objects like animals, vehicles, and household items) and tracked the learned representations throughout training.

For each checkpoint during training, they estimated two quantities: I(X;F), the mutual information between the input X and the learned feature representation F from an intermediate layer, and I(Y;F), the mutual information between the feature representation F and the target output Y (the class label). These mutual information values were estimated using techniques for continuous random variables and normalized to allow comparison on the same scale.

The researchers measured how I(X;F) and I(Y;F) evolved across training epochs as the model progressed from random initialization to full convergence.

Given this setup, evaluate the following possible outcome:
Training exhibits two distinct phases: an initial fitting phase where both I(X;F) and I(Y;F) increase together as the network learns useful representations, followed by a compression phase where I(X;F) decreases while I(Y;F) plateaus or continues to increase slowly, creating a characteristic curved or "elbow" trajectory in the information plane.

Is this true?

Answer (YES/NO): YES